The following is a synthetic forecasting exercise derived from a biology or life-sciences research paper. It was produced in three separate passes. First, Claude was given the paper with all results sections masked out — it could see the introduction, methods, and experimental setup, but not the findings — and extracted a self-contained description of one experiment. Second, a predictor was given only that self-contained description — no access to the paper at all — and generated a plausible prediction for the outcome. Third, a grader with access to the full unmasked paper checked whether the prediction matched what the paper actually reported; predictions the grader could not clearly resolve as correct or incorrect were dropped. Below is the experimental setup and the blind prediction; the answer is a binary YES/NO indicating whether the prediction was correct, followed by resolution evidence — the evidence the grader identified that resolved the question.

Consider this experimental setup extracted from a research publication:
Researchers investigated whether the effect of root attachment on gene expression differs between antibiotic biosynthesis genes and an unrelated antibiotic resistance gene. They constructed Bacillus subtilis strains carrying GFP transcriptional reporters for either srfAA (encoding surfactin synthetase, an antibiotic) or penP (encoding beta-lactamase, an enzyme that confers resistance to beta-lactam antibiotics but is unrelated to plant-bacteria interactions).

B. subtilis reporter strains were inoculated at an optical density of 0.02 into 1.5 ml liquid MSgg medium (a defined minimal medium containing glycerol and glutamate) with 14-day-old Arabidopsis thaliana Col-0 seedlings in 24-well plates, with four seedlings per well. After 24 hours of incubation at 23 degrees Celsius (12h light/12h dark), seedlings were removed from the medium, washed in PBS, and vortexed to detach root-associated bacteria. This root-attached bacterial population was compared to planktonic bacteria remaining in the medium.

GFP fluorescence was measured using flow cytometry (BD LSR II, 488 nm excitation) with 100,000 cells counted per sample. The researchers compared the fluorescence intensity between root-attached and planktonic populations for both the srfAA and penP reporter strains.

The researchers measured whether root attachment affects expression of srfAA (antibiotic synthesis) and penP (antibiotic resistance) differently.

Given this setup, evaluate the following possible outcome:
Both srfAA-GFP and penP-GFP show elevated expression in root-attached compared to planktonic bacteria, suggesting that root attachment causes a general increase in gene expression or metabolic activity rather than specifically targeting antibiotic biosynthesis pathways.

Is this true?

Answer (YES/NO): NO